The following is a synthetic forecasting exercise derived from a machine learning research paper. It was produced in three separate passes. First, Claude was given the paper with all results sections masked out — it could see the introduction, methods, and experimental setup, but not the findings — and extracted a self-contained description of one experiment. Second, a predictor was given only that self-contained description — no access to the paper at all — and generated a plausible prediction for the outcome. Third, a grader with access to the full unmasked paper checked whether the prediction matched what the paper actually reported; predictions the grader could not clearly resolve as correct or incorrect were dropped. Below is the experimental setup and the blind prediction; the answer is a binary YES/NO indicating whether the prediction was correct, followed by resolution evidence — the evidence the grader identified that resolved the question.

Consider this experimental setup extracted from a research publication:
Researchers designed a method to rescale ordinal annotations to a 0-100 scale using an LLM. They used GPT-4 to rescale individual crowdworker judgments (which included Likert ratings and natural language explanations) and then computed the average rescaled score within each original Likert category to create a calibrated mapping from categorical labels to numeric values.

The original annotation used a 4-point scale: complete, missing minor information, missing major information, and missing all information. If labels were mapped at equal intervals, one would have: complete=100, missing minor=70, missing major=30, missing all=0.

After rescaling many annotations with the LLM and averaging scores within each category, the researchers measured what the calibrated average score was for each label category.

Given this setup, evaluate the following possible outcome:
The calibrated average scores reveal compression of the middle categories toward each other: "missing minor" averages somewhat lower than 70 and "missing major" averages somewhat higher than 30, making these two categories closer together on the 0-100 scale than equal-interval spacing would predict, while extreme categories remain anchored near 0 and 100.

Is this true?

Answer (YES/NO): NO